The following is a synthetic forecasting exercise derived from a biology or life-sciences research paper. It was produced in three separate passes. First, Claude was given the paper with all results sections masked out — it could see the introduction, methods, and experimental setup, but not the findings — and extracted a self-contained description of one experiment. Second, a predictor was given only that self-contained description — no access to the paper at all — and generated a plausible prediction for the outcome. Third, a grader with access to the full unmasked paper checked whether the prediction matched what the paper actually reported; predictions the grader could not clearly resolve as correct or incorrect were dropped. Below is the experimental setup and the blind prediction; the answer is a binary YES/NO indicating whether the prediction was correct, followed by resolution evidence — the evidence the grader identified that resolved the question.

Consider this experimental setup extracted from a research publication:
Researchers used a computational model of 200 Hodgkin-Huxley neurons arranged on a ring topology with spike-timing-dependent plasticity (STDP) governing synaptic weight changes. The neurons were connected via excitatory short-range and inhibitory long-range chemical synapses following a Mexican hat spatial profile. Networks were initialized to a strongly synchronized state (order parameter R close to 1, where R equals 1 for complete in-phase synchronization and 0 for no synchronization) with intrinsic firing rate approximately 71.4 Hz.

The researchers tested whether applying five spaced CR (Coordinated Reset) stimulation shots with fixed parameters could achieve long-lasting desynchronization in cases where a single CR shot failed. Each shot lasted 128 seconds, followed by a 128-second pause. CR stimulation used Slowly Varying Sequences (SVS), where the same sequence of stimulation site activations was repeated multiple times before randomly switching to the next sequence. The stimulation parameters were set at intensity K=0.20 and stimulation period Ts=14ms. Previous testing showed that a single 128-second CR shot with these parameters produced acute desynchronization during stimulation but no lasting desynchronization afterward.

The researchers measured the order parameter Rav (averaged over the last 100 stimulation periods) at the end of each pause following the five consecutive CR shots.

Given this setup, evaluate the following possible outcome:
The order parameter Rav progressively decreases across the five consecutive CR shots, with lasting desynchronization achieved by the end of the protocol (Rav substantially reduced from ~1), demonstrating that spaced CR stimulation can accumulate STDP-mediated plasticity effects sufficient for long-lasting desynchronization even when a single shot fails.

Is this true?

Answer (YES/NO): NO